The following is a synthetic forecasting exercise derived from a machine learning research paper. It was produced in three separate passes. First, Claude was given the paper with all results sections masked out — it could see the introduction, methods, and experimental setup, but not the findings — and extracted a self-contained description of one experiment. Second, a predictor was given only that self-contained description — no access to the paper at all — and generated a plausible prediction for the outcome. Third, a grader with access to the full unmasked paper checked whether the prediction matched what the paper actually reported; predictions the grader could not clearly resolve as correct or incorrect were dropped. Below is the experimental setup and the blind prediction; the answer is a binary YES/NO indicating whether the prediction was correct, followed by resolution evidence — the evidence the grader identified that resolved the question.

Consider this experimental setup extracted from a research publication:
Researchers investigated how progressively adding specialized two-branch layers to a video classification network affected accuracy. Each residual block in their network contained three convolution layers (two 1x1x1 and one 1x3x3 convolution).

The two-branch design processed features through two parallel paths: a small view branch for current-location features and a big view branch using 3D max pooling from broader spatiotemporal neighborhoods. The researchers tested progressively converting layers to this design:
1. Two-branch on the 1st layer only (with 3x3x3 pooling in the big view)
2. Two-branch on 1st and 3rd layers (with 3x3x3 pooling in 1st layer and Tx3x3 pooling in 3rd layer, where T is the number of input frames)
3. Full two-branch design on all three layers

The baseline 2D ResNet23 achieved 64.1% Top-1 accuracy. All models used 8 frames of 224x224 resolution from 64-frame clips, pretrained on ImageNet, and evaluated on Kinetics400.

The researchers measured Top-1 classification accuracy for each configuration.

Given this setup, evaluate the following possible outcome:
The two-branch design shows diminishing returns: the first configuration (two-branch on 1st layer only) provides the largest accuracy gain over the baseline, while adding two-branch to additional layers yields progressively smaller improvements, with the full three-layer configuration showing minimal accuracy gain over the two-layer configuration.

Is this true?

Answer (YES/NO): YES